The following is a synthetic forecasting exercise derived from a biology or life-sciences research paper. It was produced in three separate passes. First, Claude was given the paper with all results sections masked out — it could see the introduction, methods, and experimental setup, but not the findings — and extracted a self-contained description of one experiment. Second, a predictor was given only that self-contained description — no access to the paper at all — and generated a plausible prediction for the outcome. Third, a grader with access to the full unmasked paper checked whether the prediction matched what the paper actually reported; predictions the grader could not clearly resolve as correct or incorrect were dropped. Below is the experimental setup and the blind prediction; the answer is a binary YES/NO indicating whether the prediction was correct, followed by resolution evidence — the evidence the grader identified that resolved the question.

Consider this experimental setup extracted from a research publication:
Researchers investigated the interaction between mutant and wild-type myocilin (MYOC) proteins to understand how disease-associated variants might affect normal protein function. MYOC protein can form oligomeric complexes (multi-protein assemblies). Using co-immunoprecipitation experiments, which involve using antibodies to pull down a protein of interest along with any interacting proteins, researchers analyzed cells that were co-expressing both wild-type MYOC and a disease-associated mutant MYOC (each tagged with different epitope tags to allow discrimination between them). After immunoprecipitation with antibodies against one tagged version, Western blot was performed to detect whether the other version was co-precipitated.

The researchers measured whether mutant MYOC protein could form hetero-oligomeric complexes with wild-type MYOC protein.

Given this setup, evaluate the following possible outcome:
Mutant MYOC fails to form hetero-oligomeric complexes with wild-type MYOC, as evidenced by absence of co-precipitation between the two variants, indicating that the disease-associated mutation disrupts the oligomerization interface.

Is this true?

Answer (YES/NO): NO